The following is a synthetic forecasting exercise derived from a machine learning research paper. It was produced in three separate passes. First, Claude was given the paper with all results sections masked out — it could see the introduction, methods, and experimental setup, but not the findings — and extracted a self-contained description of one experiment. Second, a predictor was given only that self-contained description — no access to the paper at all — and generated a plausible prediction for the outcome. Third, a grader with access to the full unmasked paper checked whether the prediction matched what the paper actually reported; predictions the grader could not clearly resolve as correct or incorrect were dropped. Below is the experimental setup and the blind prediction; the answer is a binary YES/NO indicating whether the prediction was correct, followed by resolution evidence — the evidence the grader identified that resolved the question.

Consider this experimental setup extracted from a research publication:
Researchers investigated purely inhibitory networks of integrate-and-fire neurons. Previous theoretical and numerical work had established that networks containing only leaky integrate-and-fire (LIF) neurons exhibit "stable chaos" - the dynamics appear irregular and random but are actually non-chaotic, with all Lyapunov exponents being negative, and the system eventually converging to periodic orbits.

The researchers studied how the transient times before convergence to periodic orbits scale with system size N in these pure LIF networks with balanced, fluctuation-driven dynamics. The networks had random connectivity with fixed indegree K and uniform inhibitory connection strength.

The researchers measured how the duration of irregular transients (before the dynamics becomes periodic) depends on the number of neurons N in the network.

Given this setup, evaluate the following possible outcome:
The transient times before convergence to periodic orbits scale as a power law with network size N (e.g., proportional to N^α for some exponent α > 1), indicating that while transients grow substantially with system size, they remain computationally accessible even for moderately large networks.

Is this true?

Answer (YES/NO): NO